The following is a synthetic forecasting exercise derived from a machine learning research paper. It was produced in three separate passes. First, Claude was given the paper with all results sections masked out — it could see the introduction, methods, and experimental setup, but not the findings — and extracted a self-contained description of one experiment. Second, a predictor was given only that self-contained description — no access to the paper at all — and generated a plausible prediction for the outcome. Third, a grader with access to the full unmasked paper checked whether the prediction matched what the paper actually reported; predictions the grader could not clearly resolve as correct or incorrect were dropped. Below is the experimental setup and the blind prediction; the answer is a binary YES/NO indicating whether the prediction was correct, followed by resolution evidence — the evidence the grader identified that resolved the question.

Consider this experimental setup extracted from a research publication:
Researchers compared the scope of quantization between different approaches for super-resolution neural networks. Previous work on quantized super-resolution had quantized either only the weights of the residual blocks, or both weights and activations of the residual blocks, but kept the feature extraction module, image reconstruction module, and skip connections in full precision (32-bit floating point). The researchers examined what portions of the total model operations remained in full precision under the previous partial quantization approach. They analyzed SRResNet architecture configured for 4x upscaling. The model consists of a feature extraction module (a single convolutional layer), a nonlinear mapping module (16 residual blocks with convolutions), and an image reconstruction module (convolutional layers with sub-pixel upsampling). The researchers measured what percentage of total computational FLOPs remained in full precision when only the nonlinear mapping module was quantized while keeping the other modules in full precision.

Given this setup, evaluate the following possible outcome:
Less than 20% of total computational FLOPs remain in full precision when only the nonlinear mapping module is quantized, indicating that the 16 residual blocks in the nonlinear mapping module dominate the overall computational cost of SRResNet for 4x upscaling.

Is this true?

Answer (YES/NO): NO